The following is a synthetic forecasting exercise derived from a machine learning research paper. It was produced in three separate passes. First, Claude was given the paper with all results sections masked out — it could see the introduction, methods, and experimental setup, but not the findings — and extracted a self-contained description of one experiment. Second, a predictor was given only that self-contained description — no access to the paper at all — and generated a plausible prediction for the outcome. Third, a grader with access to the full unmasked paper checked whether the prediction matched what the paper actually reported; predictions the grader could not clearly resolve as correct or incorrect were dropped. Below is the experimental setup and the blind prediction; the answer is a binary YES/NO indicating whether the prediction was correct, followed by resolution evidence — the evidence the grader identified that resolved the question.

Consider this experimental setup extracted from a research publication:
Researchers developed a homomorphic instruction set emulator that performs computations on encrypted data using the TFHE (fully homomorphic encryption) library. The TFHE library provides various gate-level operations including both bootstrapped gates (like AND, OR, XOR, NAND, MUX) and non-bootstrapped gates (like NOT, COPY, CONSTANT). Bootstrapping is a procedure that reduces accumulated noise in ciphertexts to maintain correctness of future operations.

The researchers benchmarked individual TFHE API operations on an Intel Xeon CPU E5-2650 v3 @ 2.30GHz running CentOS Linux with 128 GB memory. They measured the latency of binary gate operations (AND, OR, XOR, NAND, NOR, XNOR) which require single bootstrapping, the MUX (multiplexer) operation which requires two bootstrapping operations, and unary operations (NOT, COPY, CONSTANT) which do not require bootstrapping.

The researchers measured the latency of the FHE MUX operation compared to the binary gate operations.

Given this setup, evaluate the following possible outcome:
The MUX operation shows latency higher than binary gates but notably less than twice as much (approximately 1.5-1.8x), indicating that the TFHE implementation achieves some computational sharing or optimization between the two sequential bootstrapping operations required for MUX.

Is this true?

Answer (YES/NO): NO